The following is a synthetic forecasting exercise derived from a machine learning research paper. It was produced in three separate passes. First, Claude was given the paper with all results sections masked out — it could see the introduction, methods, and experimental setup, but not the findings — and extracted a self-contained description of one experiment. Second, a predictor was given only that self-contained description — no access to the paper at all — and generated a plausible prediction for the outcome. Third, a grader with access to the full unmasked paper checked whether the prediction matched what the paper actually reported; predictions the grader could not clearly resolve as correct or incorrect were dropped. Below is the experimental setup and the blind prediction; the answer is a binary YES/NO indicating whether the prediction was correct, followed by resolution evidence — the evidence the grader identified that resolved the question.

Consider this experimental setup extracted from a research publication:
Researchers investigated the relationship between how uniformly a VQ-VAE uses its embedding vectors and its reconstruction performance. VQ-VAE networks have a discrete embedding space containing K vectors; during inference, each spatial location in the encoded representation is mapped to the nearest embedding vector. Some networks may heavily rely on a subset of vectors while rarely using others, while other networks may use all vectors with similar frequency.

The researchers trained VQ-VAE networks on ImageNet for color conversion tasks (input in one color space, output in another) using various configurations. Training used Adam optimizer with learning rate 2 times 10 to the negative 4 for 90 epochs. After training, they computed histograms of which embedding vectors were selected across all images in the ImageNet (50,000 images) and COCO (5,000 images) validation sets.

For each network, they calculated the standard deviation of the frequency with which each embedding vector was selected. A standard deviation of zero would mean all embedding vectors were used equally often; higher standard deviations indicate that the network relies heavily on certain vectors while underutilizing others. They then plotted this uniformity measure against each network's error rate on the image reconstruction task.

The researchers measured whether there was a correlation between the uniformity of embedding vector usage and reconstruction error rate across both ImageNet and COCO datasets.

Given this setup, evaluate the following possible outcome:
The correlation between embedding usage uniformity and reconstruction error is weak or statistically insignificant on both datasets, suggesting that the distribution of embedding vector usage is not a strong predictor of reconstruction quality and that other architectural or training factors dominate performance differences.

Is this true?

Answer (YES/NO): NO